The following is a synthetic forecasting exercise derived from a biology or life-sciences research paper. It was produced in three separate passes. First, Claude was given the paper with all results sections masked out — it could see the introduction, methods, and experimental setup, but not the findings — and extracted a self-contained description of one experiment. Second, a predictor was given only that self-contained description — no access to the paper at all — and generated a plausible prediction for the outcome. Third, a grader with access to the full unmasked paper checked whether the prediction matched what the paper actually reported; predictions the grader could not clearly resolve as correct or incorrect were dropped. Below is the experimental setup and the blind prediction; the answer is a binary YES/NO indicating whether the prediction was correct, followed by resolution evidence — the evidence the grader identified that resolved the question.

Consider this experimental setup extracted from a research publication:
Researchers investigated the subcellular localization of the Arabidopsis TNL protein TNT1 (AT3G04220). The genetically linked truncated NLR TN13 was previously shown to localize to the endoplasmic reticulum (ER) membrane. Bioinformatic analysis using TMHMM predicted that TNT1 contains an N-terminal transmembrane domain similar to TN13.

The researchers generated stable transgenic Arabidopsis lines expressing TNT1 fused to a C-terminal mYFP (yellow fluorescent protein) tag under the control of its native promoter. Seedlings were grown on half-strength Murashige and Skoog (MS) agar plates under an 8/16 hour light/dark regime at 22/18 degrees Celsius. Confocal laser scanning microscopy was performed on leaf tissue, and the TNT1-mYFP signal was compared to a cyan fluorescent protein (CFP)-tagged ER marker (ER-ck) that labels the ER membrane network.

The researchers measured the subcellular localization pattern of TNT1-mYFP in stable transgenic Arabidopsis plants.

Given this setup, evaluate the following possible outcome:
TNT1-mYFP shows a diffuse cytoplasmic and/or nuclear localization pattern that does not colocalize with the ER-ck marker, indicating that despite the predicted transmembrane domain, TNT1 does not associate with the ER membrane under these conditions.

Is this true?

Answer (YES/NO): NO